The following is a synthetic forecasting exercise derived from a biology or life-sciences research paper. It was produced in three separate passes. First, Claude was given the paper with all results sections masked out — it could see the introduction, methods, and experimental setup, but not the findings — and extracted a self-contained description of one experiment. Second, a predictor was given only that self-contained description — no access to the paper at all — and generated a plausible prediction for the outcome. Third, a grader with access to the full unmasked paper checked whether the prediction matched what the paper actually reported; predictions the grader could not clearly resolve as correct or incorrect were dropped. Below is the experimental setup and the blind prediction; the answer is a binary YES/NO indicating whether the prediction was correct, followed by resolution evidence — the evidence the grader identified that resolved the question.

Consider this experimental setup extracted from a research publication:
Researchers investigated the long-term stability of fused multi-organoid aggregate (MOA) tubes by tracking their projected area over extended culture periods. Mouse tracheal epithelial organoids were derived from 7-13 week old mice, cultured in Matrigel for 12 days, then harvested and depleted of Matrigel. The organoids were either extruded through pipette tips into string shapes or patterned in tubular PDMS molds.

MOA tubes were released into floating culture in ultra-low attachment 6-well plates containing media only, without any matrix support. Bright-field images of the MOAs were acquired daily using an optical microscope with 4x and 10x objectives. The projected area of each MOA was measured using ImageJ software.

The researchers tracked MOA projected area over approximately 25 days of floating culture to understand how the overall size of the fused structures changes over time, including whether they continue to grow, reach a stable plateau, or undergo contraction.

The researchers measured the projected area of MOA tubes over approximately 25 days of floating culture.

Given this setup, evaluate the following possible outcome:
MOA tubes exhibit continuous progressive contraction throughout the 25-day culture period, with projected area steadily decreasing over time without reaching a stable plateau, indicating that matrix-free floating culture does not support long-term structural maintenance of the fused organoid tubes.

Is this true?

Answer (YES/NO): NO